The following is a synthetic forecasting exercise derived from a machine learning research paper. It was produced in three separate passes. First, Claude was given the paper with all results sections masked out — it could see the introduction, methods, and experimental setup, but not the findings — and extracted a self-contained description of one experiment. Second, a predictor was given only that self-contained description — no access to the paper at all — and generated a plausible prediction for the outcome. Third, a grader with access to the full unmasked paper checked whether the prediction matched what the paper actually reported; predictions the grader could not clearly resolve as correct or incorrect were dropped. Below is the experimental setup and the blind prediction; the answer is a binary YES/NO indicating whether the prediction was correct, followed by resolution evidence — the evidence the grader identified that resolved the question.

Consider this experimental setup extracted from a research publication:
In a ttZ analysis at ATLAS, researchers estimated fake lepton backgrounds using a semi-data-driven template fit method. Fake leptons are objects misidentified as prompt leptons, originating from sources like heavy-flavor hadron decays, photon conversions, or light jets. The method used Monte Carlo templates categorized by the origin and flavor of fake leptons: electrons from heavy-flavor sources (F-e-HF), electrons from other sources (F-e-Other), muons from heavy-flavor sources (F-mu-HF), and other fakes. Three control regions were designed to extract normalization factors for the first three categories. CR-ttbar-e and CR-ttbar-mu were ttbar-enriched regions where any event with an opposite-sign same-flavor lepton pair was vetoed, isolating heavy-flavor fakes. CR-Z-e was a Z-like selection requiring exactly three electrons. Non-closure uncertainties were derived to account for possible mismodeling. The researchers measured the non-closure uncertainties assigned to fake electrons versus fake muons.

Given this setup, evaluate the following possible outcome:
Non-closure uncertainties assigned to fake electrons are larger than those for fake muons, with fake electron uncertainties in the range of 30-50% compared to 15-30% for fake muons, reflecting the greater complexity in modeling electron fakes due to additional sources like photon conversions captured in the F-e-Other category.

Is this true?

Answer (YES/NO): NO